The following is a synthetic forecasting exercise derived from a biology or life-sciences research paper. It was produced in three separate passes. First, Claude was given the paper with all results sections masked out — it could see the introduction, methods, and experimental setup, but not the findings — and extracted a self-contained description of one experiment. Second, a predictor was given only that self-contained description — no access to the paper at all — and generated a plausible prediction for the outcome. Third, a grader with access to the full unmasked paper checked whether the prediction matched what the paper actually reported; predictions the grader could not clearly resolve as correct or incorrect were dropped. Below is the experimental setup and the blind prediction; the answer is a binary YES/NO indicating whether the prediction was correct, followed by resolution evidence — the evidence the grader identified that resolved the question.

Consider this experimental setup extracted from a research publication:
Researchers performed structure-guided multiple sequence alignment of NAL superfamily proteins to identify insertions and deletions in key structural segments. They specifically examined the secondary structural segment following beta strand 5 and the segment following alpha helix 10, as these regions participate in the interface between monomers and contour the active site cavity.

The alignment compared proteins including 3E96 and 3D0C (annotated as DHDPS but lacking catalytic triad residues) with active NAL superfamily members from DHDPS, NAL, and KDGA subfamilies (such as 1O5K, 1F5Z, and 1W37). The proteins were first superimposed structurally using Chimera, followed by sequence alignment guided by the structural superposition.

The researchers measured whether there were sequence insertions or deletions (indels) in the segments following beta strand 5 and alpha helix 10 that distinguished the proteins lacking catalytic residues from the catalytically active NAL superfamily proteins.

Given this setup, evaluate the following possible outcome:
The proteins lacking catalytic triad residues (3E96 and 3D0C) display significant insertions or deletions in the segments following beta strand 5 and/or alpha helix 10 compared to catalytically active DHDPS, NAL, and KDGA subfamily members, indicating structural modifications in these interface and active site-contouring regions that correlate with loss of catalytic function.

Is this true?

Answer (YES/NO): YES